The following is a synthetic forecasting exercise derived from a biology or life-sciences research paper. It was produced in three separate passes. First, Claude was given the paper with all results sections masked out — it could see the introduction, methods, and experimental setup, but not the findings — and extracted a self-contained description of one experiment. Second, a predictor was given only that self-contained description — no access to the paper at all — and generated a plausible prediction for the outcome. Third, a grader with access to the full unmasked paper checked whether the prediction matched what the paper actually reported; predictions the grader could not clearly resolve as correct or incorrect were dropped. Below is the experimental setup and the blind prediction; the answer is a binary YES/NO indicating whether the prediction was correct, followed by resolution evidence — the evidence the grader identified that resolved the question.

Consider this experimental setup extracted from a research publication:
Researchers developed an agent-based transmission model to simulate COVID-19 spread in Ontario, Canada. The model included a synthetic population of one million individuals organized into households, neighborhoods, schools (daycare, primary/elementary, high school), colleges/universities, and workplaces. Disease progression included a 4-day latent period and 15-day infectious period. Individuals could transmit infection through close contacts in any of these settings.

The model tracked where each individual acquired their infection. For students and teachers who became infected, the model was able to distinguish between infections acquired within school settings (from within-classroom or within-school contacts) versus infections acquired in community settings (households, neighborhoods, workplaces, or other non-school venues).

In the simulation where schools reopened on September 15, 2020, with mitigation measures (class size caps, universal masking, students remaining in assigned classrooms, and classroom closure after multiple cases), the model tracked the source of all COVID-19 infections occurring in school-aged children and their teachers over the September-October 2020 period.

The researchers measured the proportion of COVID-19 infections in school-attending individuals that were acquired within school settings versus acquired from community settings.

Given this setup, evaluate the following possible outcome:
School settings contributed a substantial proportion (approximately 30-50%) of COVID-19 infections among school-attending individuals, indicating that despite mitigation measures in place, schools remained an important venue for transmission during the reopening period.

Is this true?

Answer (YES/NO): NO